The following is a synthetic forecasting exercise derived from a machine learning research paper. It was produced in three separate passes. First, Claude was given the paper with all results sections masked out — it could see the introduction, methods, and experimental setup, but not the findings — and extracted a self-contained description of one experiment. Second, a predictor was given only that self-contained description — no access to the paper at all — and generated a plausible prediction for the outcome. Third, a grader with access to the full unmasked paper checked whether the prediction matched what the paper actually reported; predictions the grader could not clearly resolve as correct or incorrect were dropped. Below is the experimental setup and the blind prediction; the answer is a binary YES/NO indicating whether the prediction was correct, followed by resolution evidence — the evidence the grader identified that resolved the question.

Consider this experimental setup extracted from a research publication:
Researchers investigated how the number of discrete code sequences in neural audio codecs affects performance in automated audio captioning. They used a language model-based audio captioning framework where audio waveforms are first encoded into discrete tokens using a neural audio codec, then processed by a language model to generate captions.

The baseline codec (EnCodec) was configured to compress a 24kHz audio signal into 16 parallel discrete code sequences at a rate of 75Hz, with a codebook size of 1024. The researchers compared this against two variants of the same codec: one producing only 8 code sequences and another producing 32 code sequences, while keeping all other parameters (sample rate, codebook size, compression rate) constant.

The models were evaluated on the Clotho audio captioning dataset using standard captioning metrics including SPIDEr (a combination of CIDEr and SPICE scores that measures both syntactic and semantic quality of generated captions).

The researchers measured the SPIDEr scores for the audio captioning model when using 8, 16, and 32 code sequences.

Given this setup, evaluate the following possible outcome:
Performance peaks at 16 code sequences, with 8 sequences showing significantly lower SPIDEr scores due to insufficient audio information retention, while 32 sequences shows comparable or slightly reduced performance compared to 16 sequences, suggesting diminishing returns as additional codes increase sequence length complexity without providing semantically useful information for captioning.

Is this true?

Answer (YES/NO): NO